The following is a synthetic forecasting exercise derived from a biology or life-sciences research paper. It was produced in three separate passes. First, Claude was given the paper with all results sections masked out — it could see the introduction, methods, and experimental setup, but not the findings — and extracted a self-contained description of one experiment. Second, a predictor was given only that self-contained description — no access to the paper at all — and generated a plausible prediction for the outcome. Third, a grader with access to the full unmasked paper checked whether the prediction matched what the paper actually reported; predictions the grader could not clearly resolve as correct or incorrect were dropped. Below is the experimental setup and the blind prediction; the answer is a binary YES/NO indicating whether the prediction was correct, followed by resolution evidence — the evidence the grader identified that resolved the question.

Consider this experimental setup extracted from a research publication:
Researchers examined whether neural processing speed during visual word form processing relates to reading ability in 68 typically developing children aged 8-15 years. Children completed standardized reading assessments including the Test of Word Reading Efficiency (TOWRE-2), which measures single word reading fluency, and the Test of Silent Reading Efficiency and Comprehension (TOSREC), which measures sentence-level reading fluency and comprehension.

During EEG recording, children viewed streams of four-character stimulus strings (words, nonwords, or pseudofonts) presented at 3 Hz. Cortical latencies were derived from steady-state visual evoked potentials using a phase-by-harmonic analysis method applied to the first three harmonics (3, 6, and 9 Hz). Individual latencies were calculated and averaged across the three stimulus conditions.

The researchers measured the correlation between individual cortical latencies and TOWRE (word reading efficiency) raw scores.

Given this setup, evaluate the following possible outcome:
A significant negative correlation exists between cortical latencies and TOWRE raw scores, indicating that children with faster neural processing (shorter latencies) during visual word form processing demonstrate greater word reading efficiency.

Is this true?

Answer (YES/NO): YES